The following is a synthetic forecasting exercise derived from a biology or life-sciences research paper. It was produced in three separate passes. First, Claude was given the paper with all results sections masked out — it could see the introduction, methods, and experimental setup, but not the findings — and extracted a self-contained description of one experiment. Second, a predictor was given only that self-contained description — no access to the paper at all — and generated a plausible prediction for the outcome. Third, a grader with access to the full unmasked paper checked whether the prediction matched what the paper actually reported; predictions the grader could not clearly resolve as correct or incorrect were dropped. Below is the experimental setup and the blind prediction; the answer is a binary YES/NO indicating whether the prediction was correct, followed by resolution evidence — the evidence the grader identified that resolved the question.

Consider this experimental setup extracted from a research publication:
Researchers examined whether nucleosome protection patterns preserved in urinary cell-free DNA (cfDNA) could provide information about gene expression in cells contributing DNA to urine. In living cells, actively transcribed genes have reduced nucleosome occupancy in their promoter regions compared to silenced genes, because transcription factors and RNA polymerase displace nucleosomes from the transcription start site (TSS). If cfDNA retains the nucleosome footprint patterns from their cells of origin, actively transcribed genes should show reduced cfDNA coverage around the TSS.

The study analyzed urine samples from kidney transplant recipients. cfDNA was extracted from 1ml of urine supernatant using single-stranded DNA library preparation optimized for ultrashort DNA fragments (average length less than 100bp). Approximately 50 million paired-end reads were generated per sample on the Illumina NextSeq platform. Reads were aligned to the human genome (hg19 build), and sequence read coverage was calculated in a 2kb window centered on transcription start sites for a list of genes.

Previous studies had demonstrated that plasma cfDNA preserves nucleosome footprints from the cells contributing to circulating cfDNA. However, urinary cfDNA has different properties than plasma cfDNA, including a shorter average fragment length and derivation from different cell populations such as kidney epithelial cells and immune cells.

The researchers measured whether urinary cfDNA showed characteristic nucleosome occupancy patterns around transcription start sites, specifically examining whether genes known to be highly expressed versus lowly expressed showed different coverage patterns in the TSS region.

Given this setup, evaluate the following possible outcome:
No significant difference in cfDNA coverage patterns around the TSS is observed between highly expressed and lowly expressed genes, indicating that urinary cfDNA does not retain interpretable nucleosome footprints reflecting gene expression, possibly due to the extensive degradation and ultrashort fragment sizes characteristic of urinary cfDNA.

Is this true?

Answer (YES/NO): NO